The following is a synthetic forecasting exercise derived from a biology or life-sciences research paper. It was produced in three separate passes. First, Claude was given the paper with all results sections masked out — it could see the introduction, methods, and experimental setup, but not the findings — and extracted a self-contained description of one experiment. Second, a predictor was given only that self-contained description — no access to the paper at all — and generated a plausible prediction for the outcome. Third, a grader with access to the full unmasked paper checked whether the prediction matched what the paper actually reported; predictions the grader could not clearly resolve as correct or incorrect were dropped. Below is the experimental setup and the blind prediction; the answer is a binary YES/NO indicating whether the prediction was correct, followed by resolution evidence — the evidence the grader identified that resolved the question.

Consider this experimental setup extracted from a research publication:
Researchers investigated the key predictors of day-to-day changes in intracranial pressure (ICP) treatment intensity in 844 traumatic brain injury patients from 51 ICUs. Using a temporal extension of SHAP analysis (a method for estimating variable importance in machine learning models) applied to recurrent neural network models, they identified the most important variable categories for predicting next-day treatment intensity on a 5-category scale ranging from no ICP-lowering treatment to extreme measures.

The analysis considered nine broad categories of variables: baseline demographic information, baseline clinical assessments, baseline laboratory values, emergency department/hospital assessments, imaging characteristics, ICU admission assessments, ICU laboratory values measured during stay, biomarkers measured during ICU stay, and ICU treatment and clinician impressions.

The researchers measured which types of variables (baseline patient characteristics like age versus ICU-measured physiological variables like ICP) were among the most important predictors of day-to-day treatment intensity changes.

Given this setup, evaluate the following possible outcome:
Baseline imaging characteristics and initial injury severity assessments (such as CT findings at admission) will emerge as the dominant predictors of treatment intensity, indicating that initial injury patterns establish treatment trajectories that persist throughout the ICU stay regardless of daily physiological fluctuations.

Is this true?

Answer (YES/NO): NO